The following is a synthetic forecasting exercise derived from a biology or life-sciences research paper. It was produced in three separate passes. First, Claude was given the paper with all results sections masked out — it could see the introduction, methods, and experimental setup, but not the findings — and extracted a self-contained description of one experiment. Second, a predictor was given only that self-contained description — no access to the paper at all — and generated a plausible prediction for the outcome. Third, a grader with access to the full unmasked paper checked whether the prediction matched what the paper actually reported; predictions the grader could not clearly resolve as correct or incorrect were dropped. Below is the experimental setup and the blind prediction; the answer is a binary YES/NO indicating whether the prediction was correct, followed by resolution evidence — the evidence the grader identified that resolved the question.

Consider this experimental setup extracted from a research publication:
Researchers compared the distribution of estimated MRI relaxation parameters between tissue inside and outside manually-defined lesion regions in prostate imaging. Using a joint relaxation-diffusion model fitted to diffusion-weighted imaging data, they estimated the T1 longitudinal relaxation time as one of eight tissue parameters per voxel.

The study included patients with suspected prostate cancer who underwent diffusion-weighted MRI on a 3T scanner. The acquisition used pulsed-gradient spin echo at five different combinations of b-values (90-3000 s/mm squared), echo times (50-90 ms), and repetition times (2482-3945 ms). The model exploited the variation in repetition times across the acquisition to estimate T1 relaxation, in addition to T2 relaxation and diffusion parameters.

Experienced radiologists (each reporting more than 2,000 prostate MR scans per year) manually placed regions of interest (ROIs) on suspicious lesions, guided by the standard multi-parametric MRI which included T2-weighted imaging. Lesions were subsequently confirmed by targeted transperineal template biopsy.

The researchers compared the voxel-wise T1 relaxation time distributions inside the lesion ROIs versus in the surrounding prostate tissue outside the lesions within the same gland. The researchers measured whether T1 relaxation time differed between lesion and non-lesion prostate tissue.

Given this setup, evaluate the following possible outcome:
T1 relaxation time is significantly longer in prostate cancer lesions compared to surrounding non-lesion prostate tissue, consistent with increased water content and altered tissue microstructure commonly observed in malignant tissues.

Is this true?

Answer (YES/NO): NO